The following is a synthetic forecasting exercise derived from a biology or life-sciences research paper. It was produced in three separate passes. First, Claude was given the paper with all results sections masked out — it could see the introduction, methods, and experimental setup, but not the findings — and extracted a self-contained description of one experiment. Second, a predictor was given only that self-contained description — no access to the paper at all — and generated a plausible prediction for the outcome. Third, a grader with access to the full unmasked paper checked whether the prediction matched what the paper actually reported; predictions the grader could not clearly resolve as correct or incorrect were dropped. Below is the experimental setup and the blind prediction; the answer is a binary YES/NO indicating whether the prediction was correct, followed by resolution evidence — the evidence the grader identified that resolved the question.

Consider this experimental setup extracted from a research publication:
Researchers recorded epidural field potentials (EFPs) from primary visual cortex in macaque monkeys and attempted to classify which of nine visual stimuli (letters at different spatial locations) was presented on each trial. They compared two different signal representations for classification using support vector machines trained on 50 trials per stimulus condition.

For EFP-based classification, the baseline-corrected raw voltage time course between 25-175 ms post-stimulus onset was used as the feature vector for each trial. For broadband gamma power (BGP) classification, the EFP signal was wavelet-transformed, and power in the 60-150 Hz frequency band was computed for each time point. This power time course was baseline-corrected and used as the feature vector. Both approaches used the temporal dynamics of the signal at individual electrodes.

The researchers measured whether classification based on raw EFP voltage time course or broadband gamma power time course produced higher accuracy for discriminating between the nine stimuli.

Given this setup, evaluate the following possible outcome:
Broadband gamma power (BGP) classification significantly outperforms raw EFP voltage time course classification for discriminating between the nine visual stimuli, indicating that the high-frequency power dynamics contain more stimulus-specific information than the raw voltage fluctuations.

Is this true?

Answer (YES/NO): YES